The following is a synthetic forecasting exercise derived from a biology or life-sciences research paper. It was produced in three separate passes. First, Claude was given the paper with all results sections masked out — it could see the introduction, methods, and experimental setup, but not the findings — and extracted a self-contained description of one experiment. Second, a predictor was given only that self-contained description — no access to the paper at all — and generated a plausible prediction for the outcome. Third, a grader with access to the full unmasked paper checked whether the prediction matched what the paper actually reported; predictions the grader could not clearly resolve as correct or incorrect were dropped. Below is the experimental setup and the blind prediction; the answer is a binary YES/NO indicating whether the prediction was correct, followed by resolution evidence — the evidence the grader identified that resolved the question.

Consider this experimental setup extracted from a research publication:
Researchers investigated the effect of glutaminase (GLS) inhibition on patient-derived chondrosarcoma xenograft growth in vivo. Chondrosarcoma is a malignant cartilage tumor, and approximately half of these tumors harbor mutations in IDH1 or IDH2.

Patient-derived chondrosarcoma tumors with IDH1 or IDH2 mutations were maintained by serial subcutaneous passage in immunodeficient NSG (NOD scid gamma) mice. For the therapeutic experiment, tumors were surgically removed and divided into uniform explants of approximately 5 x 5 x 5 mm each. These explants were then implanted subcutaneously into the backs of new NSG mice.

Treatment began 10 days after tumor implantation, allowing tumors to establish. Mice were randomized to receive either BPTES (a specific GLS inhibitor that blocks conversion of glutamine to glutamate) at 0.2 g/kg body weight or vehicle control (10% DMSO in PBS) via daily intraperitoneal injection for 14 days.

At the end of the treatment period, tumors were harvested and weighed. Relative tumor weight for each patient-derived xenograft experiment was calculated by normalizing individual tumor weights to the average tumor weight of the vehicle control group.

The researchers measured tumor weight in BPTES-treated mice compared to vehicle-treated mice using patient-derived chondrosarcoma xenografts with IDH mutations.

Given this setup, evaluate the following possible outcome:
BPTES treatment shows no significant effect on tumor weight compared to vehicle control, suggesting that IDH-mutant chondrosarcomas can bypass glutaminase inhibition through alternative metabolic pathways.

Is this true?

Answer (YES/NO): NO